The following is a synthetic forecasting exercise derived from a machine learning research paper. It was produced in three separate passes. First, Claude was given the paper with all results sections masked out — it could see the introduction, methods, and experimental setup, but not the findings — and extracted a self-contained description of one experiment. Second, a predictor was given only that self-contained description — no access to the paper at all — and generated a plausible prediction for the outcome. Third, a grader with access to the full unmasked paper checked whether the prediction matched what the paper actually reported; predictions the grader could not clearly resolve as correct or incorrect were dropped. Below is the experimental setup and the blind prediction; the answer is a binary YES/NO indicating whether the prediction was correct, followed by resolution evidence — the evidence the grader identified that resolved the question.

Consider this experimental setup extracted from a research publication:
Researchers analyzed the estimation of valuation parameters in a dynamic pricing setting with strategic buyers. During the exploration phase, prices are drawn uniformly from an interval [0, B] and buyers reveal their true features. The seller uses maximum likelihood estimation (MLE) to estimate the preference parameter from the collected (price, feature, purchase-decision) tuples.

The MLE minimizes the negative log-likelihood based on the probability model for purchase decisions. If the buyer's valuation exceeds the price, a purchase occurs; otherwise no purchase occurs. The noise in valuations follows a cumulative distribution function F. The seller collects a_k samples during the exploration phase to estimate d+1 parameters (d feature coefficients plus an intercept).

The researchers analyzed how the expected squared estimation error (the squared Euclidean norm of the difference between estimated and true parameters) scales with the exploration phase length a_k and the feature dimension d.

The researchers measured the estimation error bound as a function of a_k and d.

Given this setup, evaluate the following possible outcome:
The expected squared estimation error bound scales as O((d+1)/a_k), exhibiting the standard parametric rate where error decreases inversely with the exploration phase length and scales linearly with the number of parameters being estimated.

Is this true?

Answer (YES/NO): YES